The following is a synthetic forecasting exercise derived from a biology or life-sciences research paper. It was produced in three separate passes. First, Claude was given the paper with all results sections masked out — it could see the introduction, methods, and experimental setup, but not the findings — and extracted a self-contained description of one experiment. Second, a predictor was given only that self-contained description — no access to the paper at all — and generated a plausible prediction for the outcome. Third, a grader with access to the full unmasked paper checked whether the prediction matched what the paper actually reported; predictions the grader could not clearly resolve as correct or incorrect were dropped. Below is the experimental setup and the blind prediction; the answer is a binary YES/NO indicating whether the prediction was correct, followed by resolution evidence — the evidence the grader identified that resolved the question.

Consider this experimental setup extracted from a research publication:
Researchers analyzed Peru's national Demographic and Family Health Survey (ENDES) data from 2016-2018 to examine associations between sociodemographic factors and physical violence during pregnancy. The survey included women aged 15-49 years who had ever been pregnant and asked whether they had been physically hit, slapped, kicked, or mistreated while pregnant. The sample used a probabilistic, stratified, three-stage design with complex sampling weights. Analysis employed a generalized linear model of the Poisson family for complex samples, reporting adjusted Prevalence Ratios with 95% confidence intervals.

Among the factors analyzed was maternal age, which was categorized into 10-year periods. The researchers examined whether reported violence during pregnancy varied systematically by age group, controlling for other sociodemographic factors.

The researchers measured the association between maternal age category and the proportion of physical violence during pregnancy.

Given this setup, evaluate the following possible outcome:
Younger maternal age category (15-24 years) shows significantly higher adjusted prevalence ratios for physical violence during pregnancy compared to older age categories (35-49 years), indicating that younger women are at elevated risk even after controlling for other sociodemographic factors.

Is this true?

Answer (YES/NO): NO